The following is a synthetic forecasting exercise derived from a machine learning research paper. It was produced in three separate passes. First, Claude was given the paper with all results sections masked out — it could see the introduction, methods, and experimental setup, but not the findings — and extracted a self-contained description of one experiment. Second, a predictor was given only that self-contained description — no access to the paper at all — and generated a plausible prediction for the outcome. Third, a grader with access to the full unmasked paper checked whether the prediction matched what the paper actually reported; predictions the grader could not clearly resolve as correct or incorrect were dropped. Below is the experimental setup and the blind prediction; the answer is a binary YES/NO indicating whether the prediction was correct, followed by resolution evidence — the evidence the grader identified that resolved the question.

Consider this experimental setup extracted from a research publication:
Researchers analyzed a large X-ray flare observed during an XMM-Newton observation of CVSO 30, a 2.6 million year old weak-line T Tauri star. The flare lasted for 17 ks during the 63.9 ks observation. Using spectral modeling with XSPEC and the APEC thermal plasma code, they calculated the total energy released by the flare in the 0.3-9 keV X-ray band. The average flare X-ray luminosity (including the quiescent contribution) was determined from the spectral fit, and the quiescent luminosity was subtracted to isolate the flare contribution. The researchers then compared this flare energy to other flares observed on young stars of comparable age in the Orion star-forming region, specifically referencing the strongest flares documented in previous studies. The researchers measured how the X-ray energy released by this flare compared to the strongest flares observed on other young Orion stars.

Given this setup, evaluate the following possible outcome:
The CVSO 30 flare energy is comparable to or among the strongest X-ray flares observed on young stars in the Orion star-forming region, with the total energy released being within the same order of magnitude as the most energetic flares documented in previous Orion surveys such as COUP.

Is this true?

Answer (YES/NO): NO